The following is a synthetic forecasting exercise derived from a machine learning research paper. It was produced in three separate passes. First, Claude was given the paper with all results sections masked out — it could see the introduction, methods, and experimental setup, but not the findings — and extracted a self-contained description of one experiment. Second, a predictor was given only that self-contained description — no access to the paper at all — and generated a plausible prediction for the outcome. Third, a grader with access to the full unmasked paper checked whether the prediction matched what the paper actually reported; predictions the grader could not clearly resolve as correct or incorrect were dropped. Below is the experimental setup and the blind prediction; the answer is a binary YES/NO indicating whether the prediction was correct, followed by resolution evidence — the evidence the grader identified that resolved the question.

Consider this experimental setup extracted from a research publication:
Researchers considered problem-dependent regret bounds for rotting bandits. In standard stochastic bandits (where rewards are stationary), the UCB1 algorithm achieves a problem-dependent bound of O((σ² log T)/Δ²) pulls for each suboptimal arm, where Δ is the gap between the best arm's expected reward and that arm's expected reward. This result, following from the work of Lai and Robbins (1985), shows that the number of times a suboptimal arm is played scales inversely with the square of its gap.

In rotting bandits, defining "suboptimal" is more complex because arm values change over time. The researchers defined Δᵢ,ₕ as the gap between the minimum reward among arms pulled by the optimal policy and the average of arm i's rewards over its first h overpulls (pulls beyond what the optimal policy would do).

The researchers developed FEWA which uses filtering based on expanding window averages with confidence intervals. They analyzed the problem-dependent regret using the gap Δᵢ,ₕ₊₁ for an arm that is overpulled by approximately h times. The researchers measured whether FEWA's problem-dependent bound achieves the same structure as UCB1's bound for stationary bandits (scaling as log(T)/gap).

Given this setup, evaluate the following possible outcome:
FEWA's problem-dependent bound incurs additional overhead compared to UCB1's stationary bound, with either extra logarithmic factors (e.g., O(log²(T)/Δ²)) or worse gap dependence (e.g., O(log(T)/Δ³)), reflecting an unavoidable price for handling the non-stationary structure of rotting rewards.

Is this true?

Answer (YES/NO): NO